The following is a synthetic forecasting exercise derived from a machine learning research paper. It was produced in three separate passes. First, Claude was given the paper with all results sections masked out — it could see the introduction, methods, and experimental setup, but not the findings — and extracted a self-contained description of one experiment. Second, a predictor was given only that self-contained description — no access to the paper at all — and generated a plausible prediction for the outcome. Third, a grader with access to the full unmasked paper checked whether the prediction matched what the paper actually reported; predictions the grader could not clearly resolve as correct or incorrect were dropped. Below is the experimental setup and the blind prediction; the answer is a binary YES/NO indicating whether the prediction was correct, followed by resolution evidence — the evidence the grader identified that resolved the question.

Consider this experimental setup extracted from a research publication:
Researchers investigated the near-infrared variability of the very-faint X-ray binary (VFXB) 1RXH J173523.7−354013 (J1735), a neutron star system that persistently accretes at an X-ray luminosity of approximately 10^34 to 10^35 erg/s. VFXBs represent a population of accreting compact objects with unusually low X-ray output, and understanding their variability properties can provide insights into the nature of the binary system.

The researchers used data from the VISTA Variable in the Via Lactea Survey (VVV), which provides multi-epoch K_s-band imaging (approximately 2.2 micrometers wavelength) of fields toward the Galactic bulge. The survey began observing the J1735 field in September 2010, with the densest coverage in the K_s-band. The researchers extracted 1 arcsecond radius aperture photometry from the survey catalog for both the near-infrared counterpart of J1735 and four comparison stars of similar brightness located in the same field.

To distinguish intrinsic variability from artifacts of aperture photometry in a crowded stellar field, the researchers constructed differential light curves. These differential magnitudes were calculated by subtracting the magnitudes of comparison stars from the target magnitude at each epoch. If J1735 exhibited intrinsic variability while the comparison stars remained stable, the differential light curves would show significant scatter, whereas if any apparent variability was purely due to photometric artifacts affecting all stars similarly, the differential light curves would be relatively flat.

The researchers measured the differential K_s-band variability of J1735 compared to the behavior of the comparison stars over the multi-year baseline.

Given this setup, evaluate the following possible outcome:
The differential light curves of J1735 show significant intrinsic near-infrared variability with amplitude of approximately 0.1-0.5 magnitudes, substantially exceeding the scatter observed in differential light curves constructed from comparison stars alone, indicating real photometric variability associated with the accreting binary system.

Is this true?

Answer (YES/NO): YES